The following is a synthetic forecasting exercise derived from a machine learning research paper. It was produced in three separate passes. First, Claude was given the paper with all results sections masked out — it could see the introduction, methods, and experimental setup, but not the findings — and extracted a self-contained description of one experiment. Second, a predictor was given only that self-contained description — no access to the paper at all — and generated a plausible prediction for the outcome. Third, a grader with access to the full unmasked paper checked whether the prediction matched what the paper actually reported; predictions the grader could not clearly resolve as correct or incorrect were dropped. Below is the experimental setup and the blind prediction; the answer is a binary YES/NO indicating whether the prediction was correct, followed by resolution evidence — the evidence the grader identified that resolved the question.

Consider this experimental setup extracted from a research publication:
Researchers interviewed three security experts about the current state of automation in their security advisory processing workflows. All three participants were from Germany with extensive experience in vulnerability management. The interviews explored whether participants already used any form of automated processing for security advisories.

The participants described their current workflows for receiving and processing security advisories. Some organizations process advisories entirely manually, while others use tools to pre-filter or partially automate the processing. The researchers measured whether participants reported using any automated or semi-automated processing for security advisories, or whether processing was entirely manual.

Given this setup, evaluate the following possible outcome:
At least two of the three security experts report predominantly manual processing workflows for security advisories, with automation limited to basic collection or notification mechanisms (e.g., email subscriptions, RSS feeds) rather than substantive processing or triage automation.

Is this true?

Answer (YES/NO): NO